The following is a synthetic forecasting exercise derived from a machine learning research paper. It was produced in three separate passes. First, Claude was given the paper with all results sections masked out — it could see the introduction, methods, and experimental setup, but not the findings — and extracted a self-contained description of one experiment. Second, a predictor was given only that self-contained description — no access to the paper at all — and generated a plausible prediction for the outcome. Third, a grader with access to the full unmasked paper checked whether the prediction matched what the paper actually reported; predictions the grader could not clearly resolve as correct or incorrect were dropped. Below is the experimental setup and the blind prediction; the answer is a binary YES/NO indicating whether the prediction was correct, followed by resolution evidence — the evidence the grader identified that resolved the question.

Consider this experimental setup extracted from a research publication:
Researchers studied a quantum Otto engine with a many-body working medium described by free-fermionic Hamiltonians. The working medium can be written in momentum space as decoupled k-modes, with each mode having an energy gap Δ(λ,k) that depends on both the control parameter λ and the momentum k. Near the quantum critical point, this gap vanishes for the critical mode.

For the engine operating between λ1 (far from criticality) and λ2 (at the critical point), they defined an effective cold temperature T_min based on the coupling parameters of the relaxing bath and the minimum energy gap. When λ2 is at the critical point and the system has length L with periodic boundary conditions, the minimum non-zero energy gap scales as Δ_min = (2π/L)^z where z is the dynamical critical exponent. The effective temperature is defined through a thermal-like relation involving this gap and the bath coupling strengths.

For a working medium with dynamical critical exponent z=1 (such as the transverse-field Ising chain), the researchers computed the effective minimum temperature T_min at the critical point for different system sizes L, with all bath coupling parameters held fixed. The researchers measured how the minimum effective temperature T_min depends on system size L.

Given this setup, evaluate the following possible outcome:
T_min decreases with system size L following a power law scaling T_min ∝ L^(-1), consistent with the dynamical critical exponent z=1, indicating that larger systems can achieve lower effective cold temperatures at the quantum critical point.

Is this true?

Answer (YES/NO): YES